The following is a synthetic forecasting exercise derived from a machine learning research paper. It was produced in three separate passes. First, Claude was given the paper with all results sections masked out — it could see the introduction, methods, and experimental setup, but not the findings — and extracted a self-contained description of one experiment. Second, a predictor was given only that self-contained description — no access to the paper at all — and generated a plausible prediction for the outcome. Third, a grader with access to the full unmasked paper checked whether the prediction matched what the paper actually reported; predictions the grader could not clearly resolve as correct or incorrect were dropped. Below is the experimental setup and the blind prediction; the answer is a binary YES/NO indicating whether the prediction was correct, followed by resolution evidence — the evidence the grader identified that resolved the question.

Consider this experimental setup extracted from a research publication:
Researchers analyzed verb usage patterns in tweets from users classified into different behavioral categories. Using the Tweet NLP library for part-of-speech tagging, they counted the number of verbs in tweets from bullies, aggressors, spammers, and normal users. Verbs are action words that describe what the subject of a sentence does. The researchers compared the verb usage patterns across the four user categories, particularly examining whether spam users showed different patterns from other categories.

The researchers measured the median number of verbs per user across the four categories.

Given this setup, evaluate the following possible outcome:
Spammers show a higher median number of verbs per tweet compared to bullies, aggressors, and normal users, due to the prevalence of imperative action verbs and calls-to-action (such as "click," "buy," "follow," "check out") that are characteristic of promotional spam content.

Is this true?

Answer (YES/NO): NO